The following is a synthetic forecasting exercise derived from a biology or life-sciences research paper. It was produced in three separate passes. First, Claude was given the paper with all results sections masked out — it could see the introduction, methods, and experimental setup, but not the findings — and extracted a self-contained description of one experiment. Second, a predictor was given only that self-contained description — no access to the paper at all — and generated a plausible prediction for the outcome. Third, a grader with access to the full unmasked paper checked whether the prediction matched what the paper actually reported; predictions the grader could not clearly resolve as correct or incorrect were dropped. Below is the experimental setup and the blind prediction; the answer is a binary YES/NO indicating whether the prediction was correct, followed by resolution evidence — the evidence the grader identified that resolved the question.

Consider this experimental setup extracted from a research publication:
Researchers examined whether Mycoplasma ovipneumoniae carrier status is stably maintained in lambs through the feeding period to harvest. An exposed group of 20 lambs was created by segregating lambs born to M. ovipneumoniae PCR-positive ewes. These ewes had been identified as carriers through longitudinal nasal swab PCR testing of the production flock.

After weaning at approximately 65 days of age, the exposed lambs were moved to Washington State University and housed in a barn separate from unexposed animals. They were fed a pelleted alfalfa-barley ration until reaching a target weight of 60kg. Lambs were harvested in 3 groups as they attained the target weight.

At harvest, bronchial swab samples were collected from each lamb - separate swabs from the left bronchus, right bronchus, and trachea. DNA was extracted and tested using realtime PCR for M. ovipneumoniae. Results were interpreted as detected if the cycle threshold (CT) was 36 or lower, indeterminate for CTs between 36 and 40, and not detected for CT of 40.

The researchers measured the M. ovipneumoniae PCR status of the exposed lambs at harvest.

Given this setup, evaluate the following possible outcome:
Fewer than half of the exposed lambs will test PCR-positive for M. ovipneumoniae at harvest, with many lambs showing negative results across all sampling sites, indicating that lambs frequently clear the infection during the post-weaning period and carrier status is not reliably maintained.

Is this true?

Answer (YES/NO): NO